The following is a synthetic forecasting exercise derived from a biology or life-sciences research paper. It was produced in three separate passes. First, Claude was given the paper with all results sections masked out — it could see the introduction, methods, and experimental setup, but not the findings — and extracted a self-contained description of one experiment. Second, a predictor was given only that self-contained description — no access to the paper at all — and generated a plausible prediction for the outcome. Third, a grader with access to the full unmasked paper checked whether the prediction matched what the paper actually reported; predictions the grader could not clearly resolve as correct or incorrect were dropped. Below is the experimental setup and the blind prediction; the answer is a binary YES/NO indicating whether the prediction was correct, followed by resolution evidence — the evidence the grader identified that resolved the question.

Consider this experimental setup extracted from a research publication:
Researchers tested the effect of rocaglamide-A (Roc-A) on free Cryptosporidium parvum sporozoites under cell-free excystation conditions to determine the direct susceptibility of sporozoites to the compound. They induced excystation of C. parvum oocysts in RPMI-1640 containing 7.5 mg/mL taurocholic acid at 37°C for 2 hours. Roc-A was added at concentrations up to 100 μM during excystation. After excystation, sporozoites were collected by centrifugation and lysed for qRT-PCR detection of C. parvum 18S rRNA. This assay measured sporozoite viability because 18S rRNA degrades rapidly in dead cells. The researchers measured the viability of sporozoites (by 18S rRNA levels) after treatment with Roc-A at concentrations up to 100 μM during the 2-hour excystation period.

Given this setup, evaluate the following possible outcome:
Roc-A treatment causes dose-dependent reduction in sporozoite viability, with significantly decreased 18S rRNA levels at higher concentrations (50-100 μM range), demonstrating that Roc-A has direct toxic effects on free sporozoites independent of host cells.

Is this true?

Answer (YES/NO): NO